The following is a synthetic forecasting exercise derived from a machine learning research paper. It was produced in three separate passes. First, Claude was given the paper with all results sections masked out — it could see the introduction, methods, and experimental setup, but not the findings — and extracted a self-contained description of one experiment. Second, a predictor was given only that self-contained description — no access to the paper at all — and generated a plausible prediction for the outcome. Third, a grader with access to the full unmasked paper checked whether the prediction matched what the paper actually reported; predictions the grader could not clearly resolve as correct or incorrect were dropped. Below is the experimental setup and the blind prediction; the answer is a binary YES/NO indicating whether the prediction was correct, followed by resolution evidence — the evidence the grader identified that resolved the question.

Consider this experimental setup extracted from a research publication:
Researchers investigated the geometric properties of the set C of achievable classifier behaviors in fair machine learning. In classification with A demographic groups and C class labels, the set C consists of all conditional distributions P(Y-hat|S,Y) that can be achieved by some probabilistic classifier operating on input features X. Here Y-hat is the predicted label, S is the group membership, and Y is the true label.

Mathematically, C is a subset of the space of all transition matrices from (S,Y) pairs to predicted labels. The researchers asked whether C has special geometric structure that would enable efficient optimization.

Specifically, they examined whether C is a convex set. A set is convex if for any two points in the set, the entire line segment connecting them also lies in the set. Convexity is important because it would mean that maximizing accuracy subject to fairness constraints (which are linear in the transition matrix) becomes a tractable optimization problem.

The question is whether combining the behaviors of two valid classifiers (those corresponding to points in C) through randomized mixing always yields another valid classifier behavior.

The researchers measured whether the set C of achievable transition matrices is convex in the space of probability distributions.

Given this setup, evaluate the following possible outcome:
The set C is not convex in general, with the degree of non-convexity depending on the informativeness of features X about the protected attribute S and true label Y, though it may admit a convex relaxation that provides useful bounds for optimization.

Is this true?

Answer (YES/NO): NO